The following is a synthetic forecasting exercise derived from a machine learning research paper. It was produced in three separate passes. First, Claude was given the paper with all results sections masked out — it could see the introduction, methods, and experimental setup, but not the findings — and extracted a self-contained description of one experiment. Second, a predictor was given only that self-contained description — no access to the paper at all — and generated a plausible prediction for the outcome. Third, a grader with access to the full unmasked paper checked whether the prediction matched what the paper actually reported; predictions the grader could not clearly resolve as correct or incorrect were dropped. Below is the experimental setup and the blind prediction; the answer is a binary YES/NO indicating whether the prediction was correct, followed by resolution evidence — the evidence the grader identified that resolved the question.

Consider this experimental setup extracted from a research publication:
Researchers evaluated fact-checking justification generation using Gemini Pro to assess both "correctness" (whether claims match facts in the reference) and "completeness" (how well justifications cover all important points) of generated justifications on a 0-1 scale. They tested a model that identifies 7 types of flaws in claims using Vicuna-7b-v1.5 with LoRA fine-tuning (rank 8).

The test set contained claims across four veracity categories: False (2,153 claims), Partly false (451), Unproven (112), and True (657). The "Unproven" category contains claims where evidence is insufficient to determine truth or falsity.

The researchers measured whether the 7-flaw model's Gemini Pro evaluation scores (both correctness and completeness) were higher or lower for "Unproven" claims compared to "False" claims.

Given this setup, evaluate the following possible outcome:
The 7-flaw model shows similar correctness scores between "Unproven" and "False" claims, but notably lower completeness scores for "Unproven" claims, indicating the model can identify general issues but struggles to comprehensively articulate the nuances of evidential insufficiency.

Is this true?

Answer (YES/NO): NO